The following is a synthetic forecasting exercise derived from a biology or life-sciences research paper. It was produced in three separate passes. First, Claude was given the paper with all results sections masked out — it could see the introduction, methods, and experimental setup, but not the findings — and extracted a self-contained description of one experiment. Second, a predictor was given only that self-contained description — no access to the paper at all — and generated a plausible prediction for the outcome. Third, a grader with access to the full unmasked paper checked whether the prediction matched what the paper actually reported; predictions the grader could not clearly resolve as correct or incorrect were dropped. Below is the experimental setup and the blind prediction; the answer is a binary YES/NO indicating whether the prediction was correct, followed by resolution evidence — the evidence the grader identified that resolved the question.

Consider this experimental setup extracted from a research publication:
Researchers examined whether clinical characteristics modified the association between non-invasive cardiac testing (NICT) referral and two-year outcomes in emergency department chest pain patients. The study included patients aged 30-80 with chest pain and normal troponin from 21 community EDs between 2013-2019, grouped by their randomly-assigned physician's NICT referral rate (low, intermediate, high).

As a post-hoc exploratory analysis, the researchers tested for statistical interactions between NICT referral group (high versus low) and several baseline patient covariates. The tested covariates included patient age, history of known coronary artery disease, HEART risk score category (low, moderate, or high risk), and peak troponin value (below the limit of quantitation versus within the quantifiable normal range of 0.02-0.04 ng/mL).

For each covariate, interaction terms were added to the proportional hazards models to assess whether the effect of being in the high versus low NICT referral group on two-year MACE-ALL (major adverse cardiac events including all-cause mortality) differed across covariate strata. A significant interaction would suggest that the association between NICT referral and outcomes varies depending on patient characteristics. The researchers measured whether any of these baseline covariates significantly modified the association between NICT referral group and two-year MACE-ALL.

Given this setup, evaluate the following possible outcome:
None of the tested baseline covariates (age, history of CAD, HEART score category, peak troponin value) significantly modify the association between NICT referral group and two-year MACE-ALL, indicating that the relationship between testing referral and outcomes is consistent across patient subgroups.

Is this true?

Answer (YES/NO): NO